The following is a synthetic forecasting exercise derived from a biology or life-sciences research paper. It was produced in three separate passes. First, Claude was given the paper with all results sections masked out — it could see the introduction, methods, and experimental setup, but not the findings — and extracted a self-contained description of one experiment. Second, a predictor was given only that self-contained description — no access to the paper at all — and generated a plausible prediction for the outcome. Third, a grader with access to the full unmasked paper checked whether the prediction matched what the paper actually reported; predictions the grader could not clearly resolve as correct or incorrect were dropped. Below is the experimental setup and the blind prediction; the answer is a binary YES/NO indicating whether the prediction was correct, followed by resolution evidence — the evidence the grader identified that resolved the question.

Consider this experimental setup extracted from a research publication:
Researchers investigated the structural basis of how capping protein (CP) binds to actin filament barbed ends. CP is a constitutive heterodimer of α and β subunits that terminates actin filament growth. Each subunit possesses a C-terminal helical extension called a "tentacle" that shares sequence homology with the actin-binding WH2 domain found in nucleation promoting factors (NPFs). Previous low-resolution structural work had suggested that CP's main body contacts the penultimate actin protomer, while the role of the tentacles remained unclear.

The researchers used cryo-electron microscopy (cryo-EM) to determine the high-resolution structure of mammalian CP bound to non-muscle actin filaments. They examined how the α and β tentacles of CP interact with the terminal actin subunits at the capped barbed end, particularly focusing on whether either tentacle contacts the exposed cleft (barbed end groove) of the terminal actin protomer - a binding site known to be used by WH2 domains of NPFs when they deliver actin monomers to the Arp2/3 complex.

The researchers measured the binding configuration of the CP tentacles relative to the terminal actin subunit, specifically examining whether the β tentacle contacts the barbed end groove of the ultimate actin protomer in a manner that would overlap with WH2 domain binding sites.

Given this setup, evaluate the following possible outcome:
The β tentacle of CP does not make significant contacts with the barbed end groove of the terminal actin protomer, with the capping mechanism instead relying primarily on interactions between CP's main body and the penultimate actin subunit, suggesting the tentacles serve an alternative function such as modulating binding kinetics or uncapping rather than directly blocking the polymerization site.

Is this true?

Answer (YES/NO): NO